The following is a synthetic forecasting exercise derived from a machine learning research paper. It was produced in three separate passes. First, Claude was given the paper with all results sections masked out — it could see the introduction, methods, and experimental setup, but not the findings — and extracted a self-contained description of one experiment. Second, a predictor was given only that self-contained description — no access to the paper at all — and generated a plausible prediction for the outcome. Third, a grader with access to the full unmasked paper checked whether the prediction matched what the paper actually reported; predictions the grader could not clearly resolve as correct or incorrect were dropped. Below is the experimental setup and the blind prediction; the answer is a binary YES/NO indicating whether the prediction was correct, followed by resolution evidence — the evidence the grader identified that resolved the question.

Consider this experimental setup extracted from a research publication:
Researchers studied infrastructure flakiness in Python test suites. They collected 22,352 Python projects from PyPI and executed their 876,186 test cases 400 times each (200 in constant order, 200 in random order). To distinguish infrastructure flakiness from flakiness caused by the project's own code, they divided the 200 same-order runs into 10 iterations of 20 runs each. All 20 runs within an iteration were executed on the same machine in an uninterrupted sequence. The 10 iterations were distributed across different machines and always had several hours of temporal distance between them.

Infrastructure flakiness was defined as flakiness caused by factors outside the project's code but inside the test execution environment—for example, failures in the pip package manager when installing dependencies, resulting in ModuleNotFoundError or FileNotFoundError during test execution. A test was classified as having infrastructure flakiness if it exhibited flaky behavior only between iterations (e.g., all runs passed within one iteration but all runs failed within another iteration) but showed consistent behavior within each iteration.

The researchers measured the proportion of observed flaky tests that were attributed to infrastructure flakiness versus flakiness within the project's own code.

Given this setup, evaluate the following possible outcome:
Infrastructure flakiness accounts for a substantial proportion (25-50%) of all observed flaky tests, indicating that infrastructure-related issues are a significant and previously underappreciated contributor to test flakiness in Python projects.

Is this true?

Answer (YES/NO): YES